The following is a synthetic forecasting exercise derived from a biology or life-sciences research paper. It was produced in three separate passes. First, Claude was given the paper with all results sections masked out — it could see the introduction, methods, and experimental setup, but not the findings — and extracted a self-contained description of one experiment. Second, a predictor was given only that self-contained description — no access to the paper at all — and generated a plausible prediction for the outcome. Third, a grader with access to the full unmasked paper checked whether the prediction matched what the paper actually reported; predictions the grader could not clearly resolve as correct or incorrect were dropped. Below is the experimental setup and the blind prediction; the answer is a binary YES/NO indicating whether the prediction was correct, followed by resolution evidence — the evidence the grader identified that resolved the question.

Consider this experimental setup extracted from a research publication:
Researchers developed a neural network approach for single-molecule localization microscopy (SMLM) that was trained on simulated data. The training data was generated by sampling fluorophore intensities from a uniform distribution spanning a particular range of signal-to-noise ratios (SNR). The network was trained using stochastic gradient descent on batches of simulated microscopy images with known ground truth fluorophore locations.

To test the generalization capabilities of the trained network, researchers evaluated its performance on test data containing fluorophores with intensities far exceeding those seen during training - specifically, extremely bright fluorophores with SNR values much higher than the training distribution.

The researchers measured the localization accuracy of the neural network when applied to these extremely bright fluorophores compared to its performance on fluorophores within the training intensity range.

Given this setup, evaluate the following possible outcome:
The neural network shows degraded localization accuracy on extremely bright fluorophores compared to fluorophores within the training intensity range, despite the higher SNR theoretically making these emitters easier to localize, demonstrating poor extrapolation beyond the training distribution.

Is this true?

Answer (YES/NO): YES